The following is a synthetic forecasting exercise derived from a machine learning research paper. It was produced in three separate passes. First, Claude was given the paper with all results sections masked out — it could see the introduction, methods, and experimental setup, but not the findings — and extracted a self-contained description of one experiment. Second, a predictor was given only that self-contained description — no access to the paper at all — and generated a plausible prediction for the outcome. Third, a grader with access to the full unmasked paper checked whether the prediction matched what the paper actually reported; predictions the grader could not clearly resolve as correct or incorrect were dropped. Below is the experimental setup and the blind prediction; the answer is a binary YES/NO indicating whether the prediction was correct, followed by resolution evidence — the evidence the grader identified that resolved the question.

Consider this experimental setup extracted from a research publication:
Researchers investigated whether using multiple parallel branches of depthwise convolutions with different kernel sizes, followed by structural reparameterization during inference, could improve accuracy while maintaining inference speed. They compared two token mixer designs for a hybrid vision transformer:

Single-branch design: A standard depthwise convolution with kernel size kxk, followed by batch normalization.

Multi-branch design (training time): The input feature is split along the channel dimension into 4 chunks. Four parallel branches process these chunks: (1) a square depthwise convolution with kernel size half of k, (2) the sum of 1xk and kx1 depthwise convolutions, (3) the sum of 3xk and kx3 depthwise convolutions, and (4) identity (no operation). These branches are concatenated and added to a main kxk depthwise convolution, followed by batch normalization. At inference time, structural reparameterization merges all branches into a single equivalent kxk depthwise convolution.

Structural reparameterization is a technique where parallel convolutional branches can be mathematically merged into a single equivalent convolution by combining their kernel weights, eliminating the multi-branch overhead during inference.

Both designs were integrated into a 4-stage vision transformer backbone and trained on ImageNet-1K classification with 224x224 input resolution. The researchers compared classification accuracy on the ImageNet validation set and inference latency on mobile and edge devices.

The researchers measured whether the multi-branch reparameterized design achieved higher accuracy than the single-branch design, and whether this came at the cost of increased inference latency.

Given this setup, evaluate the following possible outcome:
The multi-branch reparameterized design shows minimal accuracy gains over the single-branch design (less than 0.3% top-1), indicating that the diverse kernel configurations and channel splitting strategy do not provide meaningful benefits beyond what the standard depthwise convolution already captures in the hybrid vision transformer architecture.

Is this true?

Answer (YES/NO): NO